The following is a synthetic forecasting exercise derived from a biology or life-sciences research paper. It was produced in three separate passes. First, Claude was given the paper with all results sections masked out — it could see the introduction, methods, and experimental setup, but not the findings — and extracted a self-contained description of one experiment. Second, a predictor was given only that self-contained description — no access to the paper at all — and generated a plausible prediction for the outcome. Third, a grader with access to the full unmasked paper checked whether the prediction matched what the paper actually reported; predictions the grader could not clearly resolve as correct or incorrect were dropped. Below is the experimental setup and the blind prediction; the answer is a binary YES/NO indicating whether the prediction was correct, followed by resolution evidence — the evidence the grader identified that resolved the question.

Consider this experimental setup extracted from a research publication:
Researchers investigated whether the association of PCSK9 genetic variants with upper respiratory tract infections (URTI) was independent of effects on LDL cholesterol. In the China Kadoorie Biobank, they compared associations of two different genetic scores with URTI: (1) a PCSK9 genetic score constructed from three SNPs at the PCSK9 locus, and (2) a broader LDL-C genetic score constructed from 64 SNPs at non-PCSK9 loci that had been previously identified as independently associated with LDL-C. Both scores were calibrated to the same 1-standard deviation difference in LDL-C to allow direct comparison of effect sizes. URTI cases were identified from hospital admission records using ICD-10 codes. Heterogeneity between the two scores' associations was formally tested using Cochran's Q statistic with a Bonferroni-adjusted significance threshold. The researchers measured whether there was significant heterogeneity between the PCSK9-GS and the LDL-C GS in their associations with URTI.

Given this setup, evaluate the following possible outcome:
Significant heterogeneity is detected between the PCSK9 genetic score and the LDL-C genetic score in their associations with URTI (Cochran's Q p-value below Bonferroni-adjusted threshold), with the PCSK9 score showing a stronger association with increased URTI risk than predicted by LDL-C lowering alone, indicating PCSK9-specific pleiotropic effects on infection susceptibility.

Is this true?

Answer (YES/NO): YES